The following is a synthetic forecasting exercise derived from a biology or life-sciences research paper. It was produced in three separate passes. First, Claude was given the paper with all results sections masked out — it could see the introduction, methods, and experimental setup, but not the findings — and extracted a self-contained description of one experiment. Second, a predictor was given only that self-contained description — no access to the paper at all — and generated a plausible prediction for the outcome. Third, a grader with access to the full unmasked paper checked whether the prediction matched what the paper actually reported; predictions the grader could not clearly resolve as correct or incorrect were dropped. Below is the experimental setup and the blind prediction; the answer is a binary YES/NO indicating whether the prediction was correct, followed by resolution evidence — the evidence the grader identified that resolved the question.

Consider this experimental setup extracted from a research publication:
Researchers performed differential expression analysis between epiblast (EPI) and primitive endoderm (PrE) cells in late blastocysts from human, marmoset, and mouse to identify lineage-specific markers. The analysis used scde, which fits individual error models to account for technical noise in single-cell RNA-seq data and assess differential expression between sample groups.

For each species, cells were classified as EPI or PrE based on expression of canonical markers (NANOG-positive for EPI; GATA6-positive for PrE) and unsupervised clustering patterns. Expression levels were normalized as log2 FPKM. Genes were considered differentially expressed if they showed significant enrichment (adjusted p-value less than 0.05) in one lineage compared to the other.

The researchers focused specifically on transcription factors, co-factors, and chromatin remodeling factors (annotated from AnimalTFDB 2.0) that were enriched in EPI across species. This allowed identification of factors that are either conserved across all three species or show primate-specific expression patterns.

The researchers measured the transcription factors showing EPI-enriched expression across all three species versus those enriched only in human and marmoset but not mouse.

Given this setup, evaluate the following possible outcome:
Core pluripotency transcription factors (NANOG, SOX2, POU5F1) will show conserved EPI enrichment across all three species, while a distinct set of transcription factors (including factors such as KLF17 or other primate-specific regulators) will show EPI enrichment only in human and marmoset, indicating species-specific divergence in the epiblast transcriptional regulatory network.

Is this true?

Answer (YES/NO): YES